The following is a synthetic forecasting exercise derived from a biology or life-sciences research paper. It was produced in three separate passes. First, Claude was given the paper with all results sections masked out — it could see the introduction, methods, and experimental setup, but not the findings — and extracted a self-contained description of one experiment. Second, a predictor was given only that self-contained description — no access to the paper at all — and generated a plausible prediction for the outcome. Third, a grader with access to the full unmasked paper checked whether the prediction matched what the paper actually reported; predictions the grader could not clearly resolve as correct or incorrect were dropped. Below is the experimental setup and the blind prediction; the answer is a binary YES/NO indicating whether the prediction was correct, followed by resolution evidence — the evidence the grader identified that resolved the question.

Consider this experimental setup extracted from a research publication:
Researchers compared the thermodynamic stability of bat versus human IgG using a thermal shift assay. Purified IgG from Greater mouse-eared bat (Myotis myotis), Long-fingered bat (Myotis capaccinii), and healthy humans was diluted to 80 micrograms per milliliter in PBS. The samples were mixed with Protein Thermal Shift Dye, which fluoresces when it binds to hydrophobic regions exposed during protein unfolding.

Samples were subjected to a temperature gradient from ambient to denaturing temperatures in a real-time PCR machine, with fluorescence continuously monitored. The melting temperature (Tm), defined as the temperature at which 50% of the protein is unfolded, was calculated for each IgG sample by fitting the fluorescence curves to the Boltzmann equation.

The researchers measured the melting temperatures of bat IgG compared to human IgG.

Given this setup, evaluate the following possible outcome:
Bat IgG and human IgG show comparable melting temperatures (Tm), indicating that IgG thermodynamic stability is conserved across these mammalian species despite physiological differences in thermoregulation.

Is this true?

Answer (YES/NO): NO